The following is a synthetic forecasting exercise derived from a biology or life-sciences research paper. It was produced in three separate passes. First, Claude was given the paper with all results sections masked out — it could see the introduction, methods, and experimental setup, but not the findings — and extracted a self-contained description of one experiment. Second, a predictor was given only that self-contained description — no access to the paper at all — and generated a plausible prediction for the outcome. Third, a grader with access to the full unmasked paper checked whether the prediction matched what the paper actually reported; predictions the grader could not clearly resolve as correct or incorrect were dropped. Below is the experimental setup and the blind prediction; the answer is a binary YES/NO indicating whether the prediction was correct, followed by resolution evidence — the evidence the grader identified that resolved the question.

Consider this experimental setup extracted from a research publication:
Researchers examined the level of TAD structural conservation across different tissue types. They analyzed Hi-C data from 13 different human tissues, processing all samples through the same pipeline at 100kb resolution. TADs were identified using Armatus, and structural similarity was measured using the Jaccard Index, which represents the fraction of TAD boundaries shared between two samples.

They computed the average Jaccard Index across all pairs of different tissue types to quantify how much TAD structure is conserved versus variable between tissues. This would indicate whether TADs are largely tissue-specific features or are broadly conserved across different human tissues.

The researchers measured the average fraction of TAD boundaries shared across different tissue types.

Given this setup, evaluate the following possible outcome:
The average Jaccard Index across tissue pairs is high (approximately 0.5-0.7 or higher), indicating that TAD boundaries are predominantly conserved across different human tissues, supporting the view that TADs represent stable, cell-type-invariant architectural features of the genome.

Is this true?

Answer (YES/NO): NO